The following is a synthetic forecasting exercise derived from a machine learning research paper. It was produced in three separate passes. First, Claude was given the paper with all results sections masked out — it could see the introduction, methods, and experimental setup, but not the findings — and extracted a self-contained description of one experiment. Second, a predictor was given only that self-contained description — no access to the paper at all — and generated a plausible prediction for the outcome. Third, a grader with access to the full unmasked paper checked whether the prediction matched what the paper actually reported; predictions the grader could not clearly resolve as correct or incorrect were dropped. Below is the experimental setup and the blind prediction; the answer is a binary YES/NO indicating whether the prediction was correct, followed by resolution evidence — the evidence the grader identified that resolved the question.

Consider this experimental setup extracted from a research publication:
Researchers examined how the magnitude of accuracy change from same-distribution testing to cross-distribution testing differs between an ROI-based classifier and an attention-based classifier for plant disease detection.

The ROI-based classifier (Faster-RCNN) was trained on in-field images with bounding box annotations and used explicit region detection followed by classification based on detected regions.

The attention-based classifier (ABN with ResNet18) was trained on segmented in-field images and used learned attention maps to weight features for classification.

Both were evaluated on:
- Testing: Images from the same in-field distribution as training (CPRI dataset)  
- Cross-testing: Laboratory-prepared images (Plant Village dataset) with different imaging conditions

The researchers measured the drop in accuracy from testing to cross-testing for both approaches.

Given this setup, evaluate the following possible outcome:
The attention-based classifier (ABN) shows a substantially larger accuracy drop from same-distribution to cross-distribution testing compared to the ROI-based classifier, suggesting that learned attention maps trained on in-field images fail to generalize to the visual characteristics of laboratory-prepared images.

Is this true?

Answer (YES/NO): NO